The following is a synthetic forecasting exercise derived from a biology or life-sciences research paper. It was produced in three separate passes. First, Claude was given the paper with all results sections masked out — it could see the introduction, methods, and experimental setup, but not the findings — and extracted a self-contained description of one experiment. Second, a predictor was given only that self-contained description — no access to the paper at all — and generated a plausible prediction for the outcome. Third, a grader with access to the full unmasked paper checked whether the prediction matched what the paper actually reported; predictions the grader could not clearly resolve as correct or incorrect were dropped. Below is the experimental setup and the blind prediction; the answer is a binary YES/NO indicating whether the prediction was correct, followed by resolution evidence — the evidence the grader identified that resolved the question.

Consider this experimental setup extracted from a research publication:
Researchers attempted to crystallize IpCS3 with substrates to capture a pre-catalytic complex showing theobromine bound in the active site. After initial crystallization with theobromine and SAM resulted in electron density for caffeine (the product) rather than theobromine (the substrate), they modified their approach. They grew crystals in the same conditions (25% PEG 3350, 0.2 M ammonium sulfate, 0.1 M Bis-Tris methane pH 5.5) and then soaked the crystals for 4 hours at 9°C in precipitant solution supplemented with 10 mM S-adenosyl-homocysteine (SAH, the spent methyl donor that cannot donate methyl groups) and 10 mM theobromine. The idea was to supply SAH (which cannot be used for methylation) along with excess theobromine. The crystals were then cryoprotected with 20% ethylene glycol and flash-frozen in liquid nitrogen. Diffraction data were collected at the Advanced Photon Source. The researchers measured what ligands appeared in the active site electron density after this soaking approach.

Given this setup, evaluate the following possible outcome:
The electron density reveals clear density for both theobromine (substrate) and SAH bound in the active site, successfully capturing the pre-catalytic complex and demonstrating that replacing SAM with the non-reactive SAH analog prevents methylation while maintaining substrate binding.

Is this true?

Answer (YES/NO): NO